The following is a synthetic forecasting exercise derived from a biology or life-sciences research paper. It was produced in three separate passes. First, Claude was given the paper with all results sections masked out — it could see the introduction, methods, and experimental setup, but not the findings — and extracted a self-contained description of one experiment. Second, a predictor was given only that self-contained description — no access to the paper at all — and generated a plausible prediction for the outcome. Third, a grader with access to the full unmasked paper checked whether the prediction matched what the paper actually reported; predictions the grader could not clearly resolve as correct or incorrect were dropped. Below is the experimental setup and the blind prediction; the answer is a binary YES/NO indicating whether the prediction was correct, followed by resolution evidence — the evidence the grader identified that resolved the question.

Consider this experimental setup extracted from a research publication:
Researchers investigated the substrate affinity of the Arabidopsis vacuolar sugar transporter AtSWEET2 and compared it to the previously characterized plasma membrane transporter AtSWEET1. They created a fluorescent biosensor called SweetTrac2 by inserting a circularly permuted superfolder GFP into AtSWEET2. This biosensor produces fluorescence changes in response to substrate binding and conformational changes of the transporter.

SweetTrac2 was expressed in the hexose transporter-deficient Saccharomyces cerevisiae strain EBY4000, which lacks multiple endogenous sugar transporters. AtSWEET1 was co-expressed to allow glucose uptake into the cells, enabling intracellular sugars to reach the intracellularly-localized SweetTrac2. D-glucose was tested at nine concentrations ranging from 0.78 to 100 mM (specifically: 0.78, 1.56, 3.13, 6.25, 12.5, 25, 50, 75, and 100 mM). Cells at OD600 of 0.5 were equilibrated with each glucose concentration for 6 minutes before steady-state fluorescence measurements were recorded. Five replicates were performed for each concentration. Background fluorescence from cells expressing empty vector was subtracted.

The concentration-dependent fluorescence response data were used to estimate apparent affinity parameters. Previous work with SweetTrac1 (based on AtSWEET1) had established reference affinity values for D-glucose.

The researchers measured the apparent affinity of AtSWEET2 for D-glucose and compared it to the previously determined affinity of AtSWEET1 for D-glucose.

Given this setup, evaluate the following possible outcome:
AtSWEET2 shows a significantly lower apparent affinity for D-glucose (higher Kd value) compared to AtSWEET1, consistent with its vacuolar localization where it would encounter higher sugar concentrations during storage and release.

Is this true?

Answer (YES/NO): NO